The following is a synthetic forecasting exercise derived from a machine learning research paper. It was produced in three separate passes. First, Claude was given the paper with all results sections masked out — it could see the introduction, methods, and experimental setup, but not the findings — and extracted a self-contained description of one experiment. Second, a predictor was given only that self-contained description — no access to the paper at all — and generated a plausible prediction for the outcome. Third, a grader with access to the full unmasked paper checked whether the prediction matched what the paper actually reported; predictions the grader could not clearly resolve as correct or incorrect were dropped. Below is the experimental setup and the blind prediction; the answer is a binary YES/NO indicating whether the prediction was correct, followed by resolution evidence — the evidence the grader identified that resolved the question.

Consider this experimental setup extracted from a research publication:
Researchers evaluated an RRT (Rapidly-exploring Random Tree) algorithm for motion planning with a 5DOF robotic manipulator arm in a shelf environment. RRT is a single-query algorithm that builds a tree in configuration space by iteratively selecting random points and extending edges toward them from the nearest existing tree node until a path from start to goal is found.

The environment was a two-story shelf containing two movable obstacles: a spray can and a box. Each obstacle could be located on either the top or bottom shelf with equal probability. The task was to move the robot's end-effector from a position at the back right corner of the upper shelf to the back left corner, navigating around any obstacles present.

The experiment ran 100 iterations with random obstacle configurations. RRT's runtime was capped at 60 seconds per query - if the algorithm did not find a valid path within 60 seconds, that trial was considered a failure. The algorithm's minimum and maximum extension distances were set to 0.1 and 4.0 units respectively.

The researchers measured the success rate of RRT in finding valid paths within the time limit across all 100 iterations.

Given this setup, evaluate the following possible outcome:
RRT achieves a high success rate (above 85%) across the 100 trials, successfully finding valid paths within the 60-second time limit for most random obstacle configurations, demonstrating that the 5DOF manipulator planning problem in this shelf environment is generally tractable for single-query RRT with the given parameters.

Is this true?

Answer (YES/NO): NO